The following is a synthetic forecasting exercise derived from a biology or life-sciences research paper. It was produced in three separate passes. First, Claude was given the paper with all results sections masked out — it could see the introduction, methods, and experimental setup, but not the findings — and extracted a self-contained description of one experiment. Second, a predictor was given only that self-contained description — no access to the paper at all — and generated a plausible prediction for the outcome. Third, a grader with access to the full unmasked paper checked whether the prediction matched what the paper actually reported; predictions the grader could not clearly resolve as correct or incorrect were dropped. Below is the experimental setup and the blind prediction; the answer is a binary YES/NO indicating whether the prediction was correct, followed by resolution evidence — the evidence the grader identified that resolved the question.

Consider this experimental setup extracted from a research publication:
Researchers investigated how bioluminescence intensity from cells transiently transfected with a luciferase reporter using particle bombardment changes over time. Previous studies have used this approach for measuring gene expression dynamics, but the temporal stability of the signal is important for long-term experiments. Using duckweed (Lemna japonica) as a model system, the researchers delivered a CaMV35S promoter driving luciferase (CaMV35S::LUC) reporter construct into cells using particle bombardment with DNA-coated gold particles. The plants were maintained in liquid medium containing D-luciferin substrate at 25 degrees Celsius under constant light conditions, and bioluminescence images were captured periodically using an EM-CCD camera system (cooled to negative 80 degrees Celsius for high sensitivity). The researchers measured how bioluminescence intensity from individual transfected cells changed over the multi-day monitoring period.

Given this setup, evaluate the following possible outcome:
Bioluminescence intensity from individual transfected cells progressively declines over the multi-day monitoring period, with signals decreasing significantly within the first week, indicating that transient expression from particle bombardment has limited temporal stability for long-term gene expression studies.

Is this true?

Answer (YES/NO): YES